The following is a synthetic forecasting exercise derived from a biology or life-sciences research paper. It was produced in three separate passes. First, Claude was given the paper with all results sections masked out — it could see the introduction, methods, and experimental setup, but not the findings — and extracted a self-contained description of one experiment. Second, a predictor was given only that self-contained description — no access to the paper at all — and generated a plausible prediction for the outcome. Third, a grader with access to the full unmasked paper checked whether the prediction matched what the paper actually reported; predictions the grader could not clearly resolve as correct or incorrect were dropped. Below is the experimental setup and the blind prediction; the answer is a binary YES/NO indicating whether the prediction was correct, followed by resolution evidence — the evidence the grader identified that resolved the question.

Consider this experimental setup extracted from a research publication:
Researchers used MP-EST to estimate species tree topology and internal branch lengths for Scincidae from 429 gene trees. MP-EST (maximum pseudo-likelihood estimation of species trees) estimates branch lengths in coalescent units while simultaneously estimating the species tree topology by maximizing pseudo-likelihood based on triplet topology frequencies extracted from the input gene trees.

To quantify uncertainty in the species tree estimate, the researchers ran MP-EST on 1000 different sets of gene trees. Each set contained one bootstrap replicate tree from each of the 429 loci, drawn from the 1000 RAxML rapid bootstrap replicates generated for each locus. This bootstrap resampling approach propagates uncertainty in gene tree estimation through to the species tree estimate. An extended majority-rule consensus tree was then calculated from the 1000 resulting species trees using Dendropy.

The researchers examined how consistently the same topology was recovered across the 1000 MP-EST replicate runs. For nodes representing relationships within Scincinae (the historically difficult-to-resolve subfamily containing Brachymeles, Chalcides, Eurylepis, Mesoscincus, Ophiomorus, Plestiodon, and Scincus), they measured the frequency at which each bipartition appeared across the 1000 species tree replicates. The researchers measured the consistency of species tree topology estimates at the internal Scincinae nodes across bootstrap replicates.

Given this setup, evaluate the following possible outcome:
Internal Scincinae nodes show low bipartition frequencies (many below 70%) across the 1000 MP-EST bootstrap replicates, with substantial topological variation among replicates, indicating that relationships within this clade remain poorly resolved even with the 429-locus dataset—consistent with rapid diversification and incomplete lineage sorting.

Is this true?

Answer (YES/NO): YES